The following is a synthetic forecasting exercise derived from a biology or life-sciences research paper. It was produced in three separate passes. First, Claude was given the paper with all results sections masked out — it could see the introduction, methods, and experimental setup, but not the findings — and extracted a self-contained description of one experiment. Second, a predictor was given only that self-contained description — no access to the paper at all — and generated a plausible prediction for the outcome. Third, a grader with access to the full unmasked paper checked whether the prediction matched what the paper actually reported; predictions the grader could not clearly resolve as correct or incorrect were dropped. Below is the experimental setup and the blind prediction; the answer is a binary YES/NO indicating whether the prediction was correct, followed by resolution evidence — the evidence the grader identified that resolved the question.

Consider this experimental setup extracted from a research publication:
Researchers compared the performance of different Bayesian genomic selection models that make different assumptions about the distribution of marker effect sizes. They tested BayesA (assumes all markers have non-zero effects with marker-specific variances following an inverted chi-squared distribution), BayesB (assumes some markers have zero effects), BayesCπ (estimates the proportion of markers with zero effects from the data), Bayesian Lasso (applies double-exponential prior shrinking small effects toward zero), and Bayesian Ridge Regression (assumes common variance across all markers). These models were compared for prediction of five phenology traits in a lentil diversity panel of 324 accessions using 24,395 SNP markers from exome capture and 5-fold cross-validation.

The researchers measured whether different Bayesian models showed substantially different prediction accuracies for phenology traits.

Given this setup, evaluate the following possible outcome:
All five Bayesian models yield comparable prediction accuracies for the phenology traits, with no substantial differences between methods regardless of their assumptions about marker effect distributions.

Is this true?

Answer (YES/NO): YES